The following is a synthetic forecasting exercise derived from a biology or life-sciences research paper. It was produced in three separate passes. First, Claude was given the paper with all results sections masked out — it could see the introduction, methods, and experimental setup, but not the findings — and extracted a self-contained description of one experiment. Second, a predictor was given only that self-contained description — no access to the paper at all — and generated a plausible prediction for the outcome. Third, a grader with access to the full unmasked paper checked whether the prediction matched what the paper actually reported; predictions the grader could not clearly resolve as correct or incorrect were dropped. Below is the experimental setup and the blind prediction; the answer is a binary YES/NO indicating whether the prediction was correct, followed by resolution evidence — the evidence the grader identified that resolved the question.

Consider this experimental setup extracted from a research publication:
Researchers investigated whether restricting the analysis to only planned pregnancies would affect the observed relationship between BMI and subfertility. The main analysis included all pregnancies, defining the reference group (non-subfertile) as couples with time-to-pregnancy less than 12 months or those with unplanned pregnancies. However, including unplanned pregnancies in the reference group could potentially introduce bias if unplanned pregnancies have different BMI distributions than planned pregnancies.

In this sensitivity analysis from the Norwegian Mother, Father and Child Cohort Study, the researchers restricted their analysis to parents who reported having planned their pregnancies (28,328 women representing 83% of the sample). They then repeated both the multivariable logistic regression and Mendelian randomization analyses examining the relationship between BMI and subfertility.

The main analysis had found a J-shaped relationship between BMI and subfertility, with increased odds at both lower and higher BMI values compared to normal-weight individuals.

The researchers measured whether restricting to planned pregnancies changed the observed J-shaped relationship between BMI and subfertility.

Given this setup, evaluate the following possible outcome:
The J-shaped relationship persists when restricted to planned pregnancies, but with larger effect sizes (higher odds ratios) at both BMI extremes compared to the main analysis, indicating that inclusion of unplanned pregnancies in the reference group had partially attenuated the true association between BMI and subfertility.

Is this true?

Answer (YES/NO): NO